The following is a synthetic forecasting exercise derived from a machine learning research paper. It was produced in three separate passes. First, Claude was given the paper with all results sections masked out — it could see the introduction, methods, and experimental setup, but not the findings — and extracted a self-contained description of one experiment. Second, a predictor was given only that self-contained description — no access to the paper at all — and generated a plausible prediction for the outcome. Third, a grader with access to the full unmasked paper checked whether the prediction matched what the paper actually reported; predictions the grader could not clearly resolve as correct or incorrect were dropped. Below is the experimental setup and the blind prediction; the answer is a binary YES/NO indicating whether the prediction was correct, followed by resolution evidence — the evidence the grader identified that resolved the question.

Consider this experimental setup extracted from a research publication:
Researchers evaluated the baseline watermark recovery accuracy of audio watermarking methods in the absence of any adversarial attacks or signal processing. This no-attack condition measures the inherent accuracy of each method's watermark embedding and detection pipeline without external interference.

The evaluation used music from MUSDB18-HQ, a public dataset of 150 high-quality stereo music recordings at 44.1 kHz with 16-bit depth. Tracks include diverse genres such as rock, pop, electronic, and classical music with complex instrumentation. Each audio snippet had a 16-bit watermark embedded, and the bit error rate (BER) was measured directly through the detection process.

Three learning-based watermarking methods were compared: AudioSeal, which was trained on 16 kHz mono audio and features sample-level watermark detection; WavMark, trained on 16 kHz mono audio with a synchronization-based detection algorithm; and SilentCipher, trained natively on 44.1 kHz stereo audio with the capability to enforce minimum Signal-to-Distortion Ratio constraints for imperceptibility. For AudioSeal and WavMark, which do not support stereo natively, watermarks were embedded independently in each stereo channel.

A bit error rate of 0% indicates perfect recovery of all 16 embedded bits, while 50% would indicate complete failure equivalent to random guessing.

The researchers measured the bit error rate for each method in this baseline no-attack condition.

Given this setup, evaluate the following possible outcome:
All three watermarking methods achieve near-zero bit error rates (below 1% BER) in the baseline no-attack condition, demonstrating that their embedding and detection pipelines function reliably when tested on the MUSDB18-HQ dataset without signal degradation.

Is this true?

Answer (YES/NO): NO